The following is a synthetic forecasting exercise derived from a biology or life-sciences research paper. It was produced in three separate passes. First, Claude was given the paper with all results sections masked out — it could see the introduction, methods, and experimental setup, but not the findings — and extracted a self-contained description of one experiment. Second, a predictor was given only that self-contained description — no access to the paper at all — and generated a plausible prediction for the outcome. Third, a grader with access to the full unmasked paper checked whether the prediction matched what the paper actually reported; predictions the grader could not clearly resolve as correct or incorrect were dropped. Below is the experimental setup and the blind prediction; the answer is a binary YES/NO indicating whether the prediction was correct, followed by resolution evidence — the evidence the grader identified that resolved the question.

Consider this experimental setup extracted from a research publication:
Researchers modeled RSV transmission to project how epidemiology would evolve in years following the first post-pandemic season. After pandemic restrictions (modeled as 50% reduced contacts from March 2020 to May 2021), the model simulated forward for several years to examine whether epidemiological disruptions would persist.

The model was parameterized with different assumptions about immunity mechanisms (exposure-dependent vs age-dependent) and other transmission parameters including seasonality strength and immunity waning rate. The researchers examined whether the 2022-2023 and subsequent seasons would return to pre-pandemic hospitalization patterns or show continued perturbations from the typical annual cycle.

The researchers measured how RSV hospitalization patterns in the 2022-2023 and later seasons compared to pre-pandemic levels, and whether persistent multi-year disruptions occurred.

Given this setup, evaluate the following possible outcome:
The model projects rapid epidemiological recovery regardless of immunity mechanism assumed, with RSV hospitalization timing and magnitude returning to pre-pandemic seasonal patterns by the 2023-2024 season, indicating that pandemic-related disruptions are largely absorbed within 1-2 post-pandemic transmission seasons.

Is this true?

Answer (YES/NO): NO